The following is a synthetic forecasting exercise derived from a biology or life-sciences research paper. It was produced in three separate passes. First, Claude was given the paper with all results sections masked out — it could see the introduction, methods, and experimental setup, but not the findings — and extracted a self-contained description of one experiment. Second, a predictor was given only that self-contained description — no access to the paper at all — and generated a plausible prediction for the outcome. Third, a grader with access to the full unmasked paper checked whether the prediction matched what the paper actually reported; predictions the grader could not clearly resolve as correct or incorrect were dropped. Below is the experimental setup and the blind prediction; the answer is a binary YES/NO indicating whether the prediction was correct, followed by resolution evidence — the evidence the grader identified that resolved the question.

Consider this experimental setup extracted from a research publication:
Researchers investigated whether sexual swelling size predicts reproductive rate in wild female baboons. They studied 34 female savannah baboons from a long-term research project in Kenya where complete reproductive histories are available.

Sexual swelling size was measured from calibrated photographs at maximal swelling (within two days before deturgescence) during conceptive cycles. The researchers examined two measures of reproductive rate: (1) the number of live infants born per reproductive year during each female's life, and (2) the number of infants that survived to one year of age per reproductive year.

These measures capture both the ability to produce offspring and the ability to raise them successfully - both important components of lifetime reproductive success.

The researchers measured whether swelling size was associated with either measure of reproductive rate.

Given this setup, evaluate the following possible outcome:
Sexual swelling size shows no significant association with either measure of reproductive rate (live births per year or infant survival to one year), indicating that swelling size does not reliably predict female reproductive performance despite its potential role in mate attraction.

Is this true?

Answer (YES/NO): YES